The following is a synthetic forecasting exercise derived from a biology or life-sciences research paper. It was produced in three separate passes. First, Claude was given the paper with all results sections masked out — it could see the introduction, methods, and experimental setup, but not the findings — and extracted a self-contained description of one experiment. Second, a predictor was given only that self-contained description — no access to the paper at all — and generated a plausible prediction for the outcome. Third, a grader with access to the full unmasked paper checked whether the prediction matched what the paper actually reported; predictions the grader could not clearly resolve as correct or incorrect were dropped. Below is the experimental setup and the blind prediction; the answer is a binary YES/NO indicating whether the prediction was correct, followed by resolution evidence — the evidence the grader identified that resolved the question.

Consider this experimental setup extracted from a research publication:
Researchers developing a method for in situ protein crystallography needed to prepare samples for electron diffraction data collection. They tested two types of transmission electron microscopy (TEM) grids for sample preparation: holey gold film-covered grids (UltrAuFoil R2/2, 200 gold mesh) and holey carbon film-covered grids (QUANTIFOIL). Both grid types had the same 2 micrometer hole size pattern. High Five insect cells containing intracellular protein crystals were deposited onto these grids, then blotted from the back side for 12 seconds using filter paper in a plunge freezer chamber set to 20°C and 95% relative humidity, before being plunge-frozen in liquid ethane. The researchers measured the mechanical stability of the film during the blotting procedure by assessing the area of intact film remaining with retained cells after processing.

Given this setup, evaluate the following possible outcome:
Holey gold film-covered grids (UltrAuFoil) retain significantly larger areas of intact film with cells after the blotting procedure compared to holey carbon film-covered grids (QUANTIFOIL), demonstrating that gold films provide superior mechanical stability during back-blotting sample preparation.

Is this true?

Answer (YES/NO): YES